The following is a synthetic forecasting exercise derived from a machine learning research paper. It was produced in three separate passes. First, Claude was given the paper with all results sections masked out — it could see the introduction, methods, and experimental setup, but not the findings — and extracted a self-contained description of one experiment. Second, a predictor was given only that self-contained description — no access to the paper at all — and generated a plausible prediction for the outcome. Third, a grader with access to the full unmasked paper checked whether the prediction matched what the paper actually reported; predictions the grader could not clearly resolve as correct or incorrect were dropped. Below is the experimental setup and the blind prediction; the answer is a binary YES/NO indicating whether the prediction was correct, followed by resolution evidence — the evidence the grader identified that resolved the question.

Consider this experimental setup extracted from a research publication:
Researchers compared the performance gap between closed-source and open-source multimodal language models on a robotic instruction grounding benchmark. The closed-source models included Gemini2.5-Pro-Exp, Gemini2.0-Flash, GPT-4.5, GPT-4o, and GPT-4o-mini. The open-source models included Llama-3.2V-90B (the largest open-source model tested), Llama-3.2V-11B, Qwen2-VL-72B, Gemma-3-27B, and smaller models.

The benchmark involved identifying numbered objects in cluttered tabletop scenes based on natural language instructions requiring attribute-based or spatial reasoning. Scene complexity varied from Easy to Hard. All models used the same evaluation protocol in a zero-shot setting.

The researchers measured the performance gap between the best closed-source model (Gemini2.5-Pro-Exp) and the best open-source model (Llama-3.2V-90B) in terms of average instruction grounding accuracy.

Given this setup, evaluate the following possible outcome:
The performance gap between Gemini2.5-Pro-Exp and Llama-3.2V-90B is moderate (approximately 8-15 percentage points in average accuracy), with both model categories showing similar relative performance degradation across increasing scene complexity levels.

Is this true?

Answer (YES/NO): NO